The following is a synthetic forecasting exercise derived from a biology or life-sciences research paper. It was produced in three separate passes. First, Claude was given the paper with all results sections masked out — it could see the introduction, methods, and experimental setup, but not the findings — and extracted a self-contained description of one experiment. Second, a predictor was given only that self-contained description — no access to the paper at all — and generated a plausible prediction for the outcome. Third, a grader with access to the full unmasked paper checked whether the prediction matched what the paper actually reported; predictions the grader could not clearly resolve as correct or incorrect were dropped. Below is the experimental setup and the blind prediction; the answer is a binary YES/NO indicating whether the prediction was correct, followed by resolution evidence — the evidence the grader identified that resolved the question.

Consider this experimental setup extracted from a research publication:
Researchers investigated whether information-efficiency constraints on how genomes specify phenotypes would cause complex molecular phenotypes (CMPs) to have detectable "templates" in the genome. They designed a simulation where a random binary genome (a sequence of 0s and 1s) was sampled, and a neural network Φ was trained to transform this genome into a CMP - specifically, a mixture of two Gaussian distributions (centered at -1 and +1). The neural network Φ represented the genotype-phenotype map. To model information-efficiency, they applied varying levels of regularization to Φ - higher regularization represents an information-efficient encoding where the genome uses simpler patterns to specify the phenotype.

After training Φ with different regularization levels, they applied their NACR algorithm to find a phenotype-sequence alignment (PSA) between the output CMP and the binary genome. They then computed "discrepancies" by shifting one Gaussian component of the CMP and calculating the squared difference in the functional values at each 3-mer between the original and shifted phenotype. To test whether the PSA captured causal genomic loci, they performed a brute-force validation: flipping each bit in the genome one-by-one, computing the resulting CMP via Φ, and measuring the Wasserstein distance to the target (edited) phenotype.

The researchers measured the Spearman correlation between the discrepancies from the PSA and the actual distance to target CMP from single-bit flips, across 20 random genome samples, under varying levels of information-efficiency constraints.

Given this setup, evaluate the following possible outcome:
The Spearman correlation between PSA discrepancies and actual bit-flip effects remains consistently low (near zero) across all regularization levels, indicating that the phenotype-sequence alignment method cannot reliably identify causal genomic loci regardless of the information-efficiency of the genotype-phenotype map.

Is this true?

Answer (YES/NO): NO